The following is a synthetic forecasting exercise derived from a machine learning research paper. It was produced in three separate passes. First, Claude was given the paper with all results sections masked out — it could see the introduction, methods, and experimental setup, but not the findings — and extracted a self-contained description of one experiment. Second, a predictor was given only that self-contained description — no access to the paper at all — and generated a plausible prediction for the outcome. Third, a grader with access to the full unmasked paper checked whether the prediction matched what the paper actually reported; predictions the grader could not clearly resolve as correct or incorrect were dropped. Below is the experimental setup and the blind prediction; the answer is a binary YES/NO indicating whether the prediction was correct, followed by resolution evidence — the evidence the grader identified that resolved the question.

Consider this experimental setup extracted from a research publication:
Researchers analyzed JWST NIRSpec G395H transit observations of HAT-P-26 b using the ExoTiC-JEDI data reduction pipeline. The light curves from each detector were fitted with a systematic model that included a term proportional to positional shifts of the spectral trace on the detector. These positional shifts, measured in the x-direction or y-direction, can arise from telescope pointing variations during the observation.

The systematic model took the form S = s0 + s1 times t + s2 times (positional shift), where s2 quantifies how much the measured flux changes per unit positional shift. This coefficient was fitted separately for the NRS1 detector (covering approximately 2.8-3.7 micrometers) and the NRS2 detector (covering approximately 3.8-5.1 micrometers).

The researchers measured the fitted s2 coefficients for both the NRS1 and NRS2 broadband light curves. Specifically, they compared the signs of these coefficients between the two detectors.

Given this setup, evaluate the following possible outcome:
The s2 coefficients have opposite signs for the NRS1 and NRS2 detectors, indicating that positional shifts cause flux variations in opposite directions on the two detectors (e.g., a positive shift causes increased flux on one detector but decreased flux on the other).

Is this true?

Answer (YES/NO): YES